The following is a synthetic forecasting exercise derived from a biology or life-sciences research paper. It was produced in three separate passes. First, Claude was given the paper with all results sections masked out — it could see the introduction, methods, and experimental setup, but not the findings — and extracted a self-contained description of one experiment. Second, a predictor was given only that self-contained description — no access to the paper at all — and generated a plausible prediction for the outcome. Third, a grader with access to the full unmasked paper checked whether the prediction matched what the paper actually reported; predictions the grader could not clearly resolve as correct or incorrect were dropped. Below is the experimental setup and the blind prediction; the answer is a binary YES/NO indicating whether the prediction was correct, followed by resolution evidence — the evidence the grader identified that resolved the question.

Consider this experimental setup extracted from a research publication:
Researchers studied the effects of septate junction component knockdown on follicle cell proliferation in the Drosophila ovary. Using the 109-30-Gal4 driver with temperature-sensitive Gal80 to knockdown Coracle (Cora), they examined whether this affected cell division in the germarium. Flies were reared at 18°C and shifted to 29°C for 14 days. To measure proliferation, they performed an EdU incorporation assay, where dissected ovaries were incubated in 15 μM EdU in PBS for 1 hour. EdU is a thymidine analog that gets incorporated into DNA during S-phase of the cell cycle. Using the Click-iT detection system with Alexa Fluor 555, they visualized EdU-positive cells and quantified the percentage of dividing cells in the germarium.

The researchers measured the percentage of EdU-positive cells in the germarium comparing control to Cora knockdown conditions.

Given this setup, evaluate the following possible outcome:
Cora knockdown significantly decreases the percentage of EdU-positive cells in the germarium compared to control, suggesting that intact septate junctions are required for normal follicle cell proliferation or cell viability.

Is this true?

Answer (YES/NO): YES